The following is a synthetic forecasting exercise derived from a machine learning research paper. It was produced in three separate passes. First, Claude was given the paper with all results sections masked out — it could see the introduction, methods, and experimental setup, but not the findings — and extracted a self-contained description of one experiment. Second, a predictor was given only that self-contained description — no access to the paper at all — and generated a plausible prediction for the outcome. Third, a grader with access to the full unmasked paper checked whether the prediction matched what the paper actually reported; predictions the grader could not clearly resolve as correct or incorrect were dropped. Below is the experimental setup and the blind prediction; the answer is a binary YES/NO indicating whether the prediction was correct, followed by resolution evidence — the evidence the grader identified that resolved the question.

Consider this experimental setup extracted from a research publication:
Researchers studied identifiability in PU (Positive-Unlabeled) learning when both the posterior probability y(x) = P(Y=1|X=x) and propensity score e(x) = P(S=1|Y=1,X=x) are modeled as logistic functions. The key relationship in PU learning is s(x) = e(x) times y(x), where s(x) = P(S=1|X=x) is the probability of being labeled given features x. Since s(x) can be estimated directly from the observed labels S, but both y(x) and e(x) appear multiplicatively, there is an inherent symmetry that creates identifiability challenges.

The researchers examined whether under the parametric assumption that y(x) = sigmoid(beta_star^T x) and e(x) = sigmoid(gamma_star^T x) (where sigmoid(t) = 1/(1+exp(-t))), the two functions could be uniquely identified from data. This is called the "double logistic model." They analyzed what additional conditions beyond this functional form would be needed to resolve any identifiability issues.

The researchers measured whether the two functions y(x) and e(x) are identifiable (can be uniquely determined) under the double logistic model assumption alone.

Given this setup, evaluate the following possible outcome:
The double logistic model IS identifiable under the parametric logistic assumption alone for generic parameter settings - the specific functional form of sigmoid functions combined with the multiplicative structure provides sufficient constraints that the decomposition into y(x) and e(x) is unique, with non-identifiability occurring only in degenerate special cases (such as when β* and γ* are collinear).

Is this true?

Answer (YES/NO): NO